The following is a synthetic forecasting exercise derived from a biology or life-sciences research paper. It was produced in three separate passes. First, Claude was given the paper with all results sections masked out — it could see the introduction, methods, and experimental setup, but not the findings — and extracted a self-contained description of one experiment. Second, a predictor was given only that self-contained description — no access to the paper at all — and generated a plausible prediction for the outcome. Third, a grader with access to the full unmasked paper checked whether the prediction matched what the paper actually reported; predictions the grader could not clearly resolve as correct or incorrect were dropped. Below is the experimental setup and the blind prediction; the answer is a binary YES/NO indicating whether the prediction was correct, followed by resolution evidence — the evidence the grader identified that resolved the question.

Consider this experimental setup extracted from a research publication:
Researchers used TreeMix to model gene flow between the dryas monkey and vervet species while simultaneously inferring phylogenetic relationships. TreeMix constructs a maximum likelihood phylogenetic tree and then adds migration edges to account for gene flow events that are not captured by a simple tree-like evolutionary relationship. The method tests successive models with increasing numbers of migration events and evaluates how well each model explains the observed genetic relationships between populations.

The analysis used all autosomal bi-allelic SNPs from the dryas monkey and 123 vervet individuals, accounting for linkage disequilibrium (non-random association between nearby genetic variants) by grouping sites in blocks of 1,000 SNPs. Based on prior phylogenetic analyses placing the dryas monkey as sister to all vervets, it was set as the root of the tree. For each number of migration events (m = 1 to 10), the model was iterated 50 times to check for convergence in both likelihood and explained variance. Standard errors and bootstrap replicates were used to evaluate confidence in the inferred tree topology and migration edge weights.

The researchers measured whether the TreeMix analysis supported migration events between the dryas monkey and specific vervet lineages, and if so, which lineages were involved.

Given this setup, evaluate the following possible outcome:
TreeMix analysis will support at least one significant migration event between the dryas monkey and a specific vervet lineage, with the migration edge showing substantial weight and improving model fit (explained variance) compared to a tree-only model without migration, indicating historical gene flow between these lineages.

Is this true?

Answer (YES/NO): YES